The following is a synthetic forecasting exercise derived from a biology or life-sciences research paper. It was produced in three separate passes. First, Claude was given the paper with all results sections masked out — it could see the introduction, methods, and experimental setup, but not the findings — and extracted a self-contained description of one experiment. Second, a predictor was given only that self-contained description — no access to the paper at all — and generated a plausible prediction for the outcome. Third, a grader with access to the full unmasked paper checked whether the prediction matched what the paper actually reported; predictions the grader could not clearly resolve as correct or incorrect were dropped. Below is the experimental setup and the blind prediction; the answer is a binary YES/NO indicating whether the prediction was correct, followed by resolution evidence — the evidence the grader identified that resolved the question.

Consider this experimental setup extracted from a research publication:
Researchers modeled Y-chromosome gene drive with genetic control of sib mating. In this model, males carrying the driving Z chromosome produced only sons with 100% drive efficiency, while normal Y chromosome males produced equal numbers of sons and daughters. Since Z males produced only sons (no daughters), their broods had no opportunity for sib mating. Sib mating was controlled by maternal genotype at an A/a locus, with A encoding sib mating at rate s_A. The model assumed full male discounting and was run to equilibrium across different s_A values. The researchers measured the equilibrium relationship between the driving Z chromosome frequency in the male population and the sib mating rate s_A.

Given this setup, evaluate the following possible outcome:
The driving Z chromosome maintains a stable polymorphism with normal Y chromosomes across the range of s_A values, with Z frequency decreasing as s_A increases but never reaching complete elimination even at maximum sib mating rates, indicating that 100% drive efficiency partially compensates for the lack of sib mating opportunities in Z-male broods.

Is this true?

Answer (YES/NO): NO